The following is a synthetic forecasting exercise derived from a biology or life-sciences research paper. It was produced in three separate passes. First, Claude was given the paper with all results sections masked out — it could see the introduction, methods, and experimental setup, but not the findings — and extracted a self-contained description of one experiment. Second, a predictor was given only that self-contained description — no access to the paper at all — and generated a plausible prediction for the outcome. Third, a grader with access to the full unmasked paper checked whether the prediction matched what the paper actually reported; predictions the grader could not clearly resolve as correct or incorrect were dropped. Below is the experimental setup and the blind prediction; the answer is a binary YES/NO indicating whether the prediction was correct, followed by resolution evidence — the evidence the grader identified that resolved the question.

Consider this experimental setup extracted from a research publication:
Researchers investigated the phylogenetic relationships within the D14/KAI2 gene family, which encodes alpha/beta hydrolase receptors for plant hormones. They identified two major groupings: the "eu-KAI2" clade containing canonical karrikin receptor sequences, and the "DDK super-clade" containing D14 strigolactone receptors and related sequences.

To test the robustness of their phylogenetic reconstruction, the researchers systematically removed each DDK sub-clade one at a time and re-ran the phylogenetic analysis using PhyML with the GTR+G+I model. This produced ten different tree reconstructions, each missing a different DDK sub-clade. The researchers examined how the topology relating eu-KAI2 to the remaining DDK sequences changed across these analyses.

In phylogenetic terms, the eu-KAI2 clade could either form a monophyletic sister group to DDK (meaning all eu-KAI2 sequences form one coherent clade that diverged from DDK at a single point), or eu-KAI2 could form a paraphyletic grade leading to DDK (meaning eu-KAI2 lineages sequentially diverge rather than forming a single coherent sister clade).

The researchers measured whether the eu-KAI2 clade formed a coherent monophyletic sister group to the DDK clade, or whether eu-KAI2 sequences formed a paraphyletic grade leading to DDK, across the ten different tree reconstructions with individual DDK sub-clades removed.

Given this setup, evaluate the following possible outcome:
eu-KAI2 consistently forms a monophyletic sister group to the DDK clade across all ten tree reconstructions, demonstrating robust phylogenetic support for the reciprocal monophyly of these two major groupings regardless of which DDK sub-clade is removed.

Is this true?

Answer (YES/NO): NO